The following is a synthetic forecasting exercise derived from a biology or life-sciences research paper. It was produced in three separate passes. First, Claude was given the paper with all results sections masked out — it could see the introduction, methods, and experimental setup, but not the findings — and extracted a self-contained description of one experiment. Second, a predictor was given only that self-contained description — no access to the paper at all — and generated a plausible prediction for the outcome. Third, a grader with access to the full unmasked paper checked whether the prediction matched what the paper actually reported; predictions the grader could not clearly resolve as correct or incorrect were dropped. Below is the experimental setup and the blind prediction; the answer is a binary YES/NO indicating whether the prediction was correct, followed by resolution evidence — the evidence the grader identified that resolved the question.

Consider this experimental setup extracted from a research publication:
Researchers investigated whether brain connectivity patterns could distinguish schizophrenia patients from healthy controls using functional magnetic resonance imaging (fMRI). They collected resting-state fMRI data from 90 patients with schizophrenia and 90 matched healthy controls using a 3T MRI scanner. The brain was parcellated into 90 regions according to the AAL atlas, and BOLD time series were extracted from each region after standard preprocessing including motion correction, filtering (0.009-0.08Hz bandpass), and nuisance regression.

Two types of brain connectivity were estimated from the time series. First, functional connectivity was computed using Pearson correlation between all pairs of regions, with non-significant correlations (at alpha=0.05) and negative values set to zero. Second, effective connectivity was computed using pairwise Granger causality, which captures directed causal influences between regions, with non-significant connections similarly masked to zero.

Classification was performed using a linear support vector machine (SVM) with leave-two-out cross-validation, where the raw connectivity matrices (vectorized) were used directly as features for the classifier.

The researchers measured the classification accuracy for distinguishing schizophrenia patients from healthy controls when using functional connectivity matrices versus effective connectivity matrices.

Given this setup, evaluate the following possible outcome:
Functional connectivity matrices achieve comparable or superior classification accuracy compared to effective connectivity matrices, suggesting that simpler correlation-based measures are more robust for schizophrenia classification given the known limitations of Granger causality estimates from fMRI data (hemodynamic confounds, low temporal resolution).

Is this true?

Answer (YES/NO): YES